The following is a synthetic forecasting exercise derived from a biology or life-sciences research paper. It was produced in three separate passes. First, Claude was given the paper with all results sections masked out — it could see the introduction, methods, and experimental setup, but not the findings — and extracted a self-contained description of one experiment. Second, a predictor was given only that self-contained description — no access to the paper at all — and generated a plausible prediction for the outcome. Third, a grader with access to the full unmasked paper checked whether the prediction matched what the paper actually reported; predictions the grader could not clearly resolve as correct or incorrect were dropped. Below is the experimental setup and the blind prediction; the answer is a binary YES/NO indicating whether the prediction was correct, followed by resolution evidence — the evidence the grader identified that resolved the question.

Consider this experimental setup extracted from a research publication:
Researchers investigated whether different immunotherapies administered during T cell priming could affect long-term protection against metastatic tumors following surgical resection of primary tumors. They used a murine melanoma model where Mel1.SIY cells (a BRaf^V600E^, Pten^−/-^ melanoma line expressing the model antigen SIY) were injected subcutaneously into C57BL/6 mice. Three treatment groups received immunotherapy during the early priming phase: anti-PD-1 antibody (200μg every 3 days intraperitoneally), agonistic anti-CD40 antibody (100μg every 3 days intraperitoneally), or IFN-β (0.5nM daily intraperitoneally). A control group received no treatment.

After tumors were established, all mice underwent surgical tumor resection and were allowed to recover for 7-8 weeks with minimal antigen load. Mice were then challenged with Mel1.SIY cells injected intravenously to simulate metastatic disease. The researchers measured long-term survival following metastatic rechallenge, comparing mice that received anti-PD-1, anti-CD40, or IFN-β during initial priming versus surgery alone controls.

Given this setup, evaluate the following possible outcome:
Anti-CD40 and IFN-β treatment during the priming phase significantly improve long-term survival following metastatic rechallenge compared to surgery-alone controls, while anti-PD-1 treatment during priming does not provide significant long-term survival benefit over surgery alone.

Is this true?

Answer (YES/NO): NO